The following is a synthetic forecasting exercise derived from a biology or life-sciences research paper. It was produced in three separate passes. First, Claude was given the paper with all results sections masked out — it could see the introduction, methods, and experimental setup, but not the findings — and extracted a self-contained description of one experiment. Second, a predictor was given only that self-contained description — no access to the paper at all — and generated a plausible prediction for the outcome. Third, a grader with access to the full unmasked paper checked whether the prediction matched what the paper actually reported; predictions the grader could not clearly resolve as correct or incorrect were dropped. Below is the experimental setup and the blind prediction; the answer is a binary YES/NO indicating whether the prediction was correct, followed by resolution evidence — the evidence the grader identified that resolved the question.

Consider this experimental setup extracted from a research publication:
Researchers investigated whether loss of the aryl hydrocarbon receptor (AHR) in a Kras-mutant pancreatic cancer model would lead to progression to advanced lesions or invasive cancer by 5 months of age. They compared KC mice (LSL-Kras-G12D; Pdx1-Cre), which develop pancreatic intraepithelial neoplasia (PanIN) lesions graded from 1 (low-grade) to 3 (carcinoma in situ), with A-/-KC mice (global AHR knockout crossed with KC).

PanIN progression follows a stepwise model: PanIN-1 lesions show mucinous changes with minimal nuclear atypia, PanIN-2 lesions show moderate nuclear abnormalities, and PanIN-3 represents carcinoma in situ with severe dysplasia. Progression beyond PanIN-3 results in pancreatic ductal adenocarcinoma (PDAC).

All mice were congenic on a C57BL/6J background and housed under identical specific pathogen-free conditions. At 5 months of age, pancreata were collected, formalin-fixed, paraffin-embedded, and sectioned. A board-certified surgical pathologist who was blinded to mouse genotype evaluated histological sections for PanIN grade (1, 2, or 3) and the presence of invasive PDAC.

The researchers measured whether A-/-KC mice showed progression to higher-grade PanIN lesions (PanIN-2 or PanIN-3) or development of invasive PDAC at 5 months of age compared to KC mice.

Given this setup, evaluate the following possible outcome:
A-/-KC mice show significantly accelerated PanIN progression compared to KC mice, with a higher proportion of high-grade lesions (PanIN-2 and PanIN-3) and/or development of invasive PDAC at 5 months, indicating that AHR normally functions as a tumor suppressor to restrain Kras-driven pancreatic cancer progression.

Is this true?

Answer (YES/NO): NO